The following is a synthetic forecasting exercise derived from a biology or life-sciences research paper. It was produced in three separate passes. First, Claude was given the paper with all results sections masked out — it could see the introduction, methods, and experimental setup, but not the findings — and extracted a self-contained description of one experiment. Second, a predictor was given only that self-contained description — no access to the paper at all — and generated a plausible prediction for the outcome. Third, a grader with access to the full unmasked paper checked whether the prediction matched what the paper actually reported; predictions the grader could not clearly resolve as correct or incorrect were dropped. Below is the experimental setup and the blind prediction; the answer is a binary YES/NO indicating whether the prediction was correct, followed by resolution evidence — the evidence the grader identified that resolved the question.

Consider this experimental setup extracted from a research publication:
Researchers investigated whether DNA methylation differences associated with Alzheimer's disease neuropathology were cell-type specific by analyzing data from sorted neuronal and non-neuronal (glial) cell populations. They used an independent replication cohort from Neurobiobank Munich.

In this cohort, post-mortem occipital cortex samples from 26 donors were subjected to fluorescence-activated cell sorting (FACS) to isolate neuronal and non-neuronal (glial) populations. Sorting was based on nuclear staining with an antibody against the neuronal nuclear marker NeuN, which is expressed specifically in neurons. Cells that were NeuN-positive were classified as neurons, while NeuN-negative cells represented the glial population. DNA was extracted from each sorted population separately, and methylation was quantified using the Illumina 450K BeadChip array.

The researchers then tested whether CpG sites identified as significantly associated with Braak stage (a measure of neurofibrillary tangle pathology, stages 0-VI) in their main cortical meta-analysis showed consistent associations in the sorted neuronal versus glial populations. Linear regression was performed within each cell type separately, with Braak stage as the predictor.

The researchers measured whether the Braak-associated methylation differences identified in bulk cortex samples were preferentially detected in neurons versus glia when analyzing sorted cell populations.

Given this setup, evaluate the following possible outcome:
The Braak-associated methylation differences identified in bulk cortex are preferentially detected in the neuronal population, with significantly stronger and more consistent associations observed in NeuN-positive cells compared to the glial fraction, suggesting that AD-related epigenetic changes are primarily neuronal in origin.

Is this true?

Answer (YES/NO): NO